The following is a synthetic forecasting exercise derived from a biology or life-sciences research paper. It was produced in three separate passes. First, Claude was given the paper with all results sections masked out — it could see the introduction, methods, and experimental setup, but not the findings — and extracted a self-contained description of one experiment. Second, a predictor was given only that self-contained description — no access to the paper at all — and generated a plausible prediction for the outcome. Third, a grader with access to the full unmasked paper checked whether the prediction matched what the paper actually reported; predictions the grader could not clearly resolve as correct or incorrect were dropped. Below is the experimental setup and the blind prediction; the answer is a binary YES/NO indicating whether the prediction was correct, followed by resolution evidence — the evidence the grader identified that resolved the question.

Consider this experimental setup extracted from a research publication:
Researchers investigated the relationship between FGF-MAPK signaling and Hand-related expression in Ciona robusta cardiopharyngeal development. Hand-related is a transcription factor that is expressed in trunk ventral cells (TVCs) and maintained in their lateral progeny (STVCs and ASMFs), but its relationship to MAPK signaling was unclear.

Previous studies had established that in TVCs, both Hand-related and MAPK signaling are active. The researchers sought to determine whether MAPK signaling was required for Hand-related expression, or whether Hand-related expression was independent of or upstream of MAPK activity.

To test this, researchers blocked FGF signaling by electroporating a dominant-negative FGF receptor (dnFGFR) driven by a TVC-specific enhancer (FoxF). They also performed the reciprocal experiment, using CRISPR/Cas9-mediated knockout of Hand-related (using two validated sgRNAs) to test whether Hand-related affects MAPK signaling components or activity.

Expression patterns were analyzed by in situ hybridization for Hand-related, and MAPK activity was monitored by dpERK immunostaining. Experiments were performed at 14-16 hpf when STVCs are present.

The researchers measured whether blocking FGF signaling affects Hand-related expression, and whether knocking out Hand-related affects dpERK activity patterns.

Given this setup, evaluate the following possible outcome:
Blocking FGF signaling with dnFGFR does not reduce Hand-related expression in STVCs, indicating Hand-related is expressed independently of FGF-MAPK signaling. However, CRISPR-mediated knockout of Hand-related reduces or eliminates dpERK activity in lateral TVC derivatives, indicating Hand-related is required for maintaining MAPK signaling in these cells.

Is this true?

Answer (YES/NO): NO